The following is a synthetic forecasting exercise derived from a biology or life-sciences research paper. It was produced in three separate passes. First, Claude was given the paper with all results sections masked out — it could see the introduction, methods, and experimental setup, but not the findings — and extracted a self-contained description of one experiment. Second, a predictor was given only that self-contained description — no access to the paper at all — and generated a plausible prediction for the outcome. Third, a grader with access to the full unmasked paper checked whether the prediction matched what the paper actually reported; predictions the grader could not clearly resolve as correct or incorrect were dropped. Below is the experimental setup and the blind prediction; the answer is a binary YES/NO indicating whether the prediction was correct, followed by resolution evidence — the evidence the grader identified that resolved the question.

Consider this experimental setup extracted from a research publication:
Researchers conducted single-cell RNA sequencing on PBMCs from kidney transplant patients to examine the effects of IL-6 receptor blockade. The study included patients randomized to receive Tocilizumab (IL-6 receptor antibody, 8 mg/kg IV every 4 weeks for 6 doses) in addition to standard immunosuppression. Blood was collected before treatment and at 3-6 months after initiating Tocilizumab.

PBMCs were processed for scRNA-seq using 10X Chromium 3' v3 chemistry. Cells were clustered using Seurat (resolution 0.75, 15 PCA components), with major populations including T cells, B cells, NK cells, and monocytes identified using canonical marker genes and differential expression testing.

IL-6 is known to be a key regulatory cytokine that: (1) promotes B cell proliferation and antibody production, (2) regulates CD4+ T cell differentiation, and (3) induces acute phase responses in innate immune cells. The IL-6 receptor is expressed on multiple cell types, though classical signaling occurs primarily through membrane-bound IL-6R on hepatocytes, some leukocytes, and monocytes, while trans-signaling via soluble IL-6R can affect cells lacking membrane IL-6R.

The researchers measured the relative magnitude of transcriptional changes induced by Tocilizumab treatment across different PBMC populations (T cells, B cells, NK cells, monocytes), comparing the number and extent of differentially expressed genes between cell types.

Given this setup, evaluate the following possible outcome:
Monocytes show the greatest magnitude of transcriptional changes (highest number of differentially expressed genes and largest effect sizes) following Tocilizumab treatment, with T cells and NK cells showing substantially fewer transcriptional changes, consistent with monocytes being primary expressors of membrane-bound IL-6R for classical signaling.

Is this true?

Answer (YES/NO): YES